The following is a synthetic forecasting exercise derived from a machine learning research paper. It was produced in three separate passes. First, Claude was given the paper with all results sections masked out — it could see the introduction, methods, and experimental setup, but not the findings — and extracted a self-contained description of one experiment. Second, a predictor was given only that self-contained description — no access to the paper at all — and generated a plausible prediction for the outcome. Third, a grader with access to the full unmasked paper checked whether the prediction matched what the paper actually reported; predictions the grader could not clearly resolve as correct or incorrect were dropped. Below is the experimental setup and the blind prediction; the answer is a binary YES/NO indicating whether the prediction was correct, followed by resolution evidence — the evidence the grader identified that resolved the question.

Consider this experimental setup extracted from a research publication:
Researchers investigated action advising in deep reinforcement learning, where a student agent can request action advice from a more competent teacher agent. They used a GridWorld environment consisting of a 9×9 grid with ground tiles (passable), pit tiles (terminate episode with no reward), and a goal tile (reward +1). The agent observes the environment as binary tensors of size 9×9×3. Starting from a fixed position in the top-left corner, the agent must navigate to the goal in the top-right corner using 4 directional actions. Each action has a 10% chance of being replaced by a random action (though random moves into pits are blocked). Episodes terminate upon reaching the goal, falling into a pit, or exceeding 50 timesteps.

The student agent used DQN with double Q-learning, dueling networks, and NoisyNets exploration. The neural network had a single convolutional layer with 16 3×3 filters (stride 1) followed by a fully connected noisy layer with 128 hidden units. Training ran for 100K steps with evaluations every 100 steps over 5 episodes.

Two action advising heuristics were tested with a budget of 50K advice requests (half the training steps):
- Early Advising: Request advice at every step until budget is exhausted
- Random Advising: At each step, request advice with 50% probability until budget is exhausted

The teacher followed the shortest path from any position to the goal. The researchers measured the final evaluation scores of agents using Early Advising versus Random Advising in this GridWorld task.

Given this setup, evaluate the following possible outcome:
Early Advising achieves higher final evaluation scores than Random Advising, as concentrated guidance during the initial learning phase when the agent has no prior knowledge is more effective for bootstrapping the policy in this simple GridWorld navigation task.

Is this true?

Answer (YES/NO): NO